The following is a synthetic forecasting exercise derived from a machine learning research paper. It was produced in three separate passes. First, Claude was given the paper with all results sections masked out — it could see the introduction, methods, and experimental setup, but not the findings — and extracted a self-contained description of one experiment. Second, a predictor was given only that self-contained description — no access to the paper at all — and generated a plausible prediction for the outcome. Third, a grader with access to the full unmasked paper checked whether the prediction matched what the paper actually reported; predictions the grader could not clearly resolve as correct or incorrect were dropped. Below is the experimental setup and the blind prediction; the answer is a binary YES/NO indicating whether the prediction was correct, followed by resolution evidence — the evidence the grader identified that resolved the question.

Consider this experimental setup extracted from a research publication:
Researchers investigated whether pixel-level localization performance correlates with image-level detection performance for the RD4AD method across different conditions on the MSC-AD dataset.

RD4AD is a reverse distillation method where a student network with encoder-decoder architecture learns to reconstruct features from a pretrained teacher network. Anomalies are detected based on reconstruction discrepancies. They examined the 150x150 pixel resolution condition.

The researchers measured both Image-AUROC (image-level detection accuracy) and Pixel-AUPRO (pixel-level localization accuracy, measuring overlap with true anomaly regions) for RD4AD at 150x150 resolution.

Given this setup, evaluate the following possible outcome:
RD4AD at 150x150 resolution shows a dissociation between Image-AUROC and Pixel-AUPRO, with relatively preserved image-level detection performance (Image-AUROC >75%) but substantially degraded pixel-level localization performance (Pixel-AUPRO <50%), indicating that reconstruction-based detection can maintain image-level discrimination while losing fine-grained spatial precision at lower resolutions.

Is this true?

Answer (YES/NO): NO